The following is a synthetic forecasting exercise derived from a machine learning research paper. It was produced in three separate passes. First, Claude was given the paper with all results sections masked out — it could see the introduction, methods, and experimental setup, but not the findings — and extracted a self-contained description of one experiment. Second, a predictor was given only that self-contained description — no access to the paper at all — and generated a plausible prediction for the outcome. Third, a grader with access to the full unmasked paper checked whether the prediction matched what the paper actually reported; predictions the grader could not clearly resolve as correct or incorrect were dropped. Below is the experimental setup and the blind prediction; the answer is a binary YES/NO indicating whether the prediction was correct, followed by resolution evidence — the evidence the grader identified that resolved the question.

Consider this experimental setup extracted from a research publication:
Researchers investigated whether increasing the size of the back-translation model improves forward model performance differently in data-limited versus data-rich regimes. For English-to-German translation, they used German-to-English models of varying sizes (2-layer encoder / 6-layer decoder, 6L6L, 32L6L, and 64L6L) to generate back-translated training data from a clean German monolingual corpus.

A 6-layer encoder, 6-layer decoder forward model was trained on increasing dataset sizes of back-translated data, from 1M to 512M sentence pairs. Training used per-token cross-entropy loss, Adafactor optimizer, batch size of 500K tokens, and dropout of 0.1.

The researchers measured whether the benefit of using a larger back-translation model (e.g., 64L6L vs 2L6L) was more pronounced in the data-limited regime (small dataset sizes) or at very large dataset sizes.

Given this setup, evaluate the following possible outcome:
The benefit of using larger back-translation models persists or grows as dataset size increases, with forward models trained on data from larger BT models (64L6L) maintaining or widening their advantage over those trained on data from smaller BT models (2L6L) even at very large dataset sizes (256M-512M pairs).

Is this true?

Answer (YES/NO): YES